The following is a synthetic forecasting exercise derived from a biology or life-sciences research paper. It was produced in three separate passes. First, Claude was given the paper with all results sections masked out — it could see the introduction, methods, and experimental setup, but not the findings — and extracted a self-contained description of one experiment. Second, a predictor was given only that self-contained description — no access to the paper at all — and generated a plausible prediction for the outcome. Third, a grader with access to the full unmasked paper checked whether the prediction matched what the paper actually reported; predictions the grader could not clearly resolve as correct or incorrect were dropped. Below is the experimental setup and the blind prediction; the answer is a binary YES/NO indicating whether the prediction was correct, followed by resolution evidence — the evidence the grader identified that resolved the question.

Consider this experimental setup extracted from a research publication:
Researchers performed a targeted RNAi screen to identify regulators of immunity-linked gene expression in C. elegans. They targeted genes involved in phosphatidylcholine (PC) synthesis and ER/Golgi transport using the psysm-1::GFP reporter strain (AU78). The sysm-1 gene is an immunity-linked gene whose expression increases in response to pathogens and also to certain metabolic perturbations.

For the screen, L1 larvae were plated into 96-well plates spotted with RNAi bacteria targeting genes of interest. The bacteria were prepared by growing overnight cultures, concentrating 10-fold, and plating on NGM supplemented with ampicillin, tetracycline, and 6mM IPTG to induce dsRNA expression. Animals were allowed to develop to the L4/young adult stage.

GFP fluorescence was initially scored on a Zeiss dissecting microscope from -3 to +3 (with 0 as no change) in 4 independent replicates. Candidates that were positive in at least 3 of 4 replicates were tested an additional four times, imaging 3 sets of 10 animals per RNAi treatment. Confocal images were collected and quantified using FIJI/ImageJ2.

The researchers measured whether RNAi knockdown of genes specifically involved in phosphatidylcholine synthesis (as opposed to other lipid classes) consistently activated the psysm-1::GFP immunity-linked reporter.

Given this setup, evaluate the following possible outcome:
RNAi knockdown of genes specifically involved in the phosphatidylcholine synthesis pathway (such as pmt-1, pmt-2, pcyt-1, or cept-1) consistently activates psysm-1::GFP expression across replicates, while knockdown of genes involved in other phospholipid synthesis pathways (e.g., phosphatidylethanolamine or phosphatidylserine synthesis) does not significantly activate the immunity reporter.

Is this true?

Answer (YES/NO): NO